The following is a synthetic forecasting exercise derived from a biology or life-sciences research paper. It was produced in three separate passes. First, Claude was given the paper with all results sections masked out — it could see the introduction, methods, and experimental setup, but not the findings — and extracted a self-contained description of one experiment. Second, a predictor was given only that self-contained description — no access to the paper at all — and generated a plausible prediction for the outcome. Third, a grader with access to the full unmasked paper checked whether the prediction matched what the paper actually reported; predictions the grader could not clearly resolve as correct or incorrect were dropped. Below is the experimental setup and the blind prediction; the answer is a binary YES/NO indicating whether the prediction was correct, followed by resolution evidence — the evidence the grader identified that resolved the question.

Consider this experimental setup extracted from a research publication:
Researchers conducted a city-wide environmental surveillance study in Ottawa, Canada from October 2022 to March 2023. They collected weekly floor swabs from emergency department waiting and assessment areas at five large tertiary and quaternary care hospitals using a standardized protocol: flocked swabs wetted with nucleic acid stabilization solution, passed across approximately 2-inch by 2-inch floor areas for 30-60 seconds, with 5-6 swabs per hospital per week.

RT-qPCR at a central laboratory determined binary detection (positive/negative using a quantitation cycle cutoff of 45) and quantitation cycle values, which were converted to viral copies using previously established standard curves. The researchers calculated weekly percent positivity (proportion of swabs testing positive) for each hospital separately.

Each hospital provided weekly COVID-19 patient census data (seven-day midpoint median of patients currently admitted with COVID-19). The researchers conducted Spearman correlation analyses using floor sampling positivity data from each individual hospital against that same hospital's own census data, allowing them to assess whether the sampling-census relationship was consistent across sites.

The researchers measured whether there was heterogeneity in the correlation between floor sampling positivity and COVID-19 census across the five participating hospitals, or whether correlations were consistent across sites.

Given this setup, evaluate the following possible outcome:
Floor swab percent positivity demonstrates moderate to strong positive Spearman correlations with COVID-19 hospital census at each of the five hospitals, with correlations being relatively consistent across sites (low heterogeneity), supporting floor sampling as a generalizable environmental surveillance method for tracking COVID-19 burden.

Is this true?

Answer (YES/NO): NO